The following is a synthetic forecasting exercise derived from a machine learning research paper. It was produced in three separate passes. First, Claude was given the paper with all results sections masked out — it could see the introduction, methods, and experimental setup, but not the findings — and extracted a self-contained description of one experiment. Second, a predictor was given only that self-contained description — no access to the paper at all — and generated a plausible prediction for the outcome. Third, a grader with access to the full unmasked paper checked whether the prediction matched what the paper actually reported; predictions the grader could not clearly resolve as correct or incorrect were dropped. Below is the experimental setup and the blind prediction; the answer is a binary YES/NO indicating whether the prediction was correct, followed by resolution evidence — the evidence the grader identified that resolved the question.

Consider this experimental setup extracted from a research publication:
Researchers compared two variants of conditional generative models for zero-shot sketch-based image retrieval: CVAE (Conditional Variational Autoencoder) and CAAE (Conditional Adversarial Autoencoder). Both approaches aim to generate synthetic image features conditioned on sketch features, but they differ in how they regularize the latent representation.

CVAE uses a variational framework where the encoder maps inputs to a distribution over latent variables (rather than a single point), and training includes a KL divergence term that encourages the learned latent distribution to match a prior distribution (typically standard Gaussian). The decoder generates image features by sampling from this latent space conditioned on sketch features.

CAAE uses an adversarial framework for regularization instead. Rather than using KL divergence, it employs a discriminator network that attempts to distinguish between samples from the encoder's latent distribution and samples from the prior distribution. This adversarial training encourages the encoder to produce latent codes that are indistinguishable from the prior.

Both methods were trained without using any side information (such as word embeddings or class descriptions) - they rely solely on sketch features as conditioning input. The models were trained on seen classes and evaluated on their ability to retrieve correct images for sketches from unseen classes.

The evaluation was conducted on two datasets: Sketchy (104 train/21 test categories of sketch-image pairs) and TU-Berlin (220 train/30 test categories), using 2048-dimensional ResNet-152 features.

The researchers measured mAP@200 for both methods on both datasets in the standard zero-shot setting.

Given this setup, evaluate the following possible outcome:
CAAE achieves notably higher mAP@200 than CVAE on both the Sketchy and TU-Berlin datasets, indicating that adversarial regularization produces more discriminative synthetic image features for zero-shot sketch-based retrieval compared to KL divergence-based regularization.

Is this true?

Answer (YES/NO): NO